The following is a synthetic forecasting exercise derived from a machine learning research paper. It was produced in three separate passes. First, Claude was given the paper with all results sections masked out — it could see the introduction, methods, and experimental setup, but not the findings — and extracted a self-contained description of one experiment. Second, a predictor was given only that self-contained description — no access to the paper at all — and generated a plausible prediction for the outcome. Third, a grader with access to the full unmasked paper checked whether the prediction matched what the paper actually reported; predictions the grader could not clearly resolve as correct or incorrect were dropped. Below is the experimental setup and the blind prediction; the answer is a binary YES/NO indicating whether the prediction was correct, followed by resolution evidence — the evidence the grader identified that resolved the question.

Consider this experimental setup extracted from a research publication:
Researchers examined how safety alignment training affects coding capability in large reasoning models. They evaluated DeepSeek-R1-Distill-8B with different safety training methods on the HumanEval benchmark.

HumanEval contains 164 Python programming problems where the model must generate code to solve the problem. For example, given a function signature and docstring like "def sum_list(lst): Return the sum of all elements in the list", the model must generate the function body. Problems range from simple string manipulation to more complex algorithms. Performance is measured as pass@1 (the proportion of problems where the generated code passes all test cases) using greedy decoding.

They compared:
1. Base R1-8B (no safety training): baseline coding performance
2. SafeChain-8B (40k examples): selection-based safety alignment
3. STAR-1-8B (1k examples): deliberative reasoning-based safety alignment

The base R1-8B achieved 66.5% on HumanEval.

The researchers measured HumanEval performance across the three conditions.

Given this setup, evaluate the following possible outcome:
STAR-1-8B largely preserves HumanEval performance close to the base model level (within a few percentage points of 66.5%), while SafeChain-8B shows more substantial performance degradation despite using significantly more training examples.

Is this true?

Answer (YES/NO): NO